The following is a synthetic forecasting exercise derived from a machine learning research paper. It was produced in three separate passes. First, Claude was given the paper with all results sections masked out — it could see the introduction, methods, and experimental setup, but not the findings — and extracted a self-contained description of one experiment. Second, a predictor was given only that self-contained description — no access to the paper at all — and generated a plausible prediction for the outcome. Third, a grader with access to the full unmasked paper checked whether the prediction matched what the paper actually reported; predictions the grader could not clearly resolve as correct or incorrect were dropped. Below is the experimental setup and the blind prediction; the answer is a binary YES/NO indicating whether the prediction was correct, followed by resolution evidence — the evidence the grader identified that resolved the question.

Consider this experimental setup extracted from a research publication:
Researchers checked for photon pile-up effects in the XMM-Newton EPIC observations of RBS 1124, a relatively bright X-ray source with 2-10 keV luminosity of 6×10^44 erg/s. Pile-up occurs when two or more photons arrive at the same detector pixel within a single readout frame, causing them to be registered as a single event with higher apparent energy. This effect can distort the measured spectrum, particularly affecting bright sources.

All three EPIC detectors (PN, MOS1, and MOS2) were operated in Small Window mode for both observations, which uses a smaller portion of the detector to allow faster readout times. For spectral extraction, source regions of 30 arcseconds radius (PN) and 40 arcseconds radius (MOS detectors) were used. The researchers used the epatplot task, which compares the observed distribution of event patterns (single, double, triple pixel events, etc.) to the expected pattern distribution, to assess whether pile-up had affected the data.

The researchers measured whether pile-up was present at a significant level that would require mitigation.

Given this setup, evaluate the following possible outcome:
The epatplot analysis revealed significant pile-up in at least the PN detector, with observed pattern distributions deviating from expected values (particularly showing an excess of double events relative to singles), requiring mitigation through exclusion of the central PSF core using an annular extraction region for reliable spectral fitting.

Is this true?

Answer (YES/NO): NO